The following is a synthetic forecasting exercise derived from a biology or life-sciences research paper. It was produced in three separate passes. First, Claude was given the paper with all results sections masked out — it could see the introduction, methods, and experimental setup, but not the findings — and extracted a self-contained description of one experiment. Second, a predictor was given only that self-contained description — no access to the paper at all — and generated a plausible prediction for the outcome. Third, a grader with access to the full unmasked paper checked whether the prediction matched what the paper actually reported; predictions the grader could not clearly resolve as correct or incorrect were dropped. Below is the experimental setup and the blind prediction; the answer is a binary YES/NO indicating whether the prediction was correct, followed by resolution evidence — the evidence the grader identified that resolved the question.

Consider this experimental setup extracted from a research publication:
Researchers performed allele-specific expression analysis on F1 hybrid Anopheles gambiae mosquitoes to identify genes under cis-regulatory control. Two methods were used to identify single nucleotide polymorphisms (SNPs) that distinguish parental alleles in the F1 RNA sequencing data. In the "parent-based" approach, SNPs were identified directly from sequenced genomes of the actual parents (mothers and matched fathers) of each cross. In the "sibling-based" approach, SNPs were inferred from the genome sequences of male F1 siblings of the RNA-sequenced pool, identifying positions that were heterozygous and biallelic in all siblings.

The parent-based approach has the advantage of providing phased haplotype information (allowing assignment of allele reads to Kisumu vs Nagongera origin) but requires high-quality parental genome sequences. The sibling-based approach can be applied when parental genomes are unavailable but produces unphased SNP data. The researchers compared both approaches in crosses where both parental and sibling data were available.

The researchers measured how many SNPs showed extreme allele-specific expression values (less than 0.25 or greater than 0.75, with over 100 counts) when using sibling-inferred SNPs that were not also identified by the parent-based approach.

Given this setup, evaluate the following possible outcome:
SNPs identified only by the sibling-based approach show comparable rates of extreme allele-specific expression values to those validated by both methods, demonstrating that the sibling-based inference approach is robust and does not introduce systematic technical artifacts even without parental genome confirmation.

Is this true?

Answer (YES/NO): NO